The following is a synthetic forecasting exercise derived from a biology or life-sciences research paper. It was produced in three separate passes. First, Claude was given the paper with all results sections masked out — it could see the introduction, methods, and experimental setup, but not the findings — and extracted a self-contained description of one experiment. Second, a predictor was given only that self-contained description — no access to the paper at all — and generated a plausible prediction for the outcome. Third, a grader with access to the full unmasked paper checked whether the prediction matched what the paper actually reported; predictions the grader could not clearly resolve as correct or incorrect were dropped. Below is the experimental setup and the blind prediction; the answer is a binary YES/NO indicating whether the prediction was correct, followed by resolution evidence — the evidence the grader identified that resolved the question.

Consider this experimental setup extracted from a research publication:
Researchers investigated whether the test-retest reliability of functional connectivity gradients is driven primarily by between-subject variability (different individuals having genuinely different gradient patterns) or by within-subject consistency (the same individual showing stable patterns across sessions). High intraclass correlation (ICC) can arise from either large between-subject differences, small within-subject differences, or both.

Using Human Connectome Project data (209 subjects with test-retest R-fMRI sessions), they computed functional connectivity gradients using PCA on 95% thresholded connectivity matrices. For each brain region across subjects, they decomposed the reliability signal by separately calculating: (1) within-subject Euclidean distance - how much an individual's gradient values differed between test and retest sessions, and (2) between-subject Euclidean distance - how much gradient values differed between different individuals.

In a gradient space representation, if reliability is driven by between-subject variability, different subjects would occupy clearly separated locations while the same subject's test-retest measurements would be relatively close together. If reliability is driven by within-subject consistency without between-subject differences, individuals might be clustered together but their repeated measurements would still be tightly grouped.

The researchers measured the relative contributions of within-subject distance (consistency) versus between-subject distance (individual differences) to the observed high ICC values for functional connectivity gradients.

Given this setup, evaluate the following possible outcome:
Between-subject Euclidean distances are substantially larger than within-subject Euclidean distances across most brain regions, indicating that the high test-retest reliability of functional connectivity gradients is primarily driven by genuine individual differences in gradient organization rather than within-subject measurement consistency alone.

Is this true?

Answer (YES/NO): YES